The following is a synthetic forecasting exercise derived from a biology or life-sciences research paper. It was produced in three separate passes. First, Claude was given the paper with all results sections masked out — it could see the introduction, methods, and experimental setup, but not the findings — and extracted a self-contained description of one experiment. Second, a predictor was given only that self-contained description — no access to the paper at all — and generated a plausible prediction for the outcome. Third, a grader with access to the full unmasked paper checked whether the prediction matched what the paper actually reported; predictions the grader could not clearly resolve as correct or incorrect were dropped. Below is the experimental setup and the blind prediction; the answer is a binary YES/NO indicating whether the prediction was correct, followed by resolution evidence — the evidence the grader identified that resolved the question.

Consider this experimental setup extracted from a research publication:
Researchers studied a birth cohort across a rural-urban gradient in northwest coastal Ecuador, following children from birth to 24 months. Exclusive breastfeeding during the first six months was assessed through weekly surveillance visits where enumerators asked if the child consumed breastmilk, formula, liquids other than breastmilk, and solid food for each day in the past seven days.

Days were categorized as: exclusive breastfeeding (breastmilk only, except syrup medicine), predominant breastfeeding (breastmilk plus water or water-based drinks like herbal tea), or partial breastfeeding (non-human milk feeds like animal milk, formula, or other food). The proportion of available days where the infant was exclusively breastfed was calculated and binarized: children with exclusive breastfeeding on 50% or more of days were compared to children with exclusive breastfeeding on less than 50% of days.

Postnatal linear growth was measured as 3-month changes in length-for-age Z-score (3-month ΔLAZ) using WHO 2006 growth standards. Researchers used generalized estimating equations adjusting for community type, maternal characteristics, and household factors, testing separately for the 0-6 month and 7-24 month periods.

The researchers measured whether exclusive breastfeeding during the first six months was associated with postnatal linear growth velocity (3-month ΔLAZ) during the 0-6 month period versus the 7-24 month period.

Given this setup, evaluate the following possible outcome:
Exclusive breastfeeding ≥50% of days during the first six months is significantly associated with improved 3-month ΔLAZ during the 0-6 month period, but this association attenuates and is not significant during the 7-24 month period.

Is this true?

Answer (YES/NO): NO